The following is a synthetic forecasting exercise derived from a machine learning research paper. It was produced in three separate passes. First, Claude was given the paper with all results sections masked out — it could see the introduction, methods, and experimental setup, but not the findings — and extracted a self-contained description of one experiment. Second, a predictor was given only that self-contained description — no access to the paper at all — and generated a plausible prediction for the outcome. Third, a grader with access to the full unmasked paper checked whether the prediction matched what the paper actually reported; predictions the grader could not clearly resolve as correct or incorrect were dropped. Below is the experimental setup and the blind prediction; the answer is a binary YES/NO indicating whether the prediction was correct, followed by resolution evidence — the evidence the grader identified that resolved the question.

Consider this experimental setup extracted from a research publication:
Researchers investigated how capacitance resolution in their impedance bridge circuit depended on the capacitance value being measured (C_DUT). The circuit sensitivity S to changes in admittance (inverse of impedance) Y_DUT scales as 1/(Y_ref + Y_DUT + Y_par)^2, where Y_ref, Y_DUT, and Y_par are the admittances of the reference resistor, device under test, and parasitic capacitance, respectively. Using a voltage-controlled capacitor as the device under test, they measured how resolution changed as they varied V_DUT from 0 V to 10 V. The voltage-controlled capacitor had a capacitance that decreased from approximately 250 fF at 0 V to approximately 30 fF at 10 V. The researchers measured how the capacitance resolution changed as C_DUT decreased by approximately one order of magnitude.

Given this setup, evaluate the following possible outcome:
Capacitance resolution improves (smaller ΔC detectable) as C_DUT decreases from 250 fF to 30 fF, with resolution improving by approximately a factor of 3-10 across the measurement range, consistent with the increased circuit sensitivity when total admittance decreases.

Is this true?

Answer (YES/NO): NO